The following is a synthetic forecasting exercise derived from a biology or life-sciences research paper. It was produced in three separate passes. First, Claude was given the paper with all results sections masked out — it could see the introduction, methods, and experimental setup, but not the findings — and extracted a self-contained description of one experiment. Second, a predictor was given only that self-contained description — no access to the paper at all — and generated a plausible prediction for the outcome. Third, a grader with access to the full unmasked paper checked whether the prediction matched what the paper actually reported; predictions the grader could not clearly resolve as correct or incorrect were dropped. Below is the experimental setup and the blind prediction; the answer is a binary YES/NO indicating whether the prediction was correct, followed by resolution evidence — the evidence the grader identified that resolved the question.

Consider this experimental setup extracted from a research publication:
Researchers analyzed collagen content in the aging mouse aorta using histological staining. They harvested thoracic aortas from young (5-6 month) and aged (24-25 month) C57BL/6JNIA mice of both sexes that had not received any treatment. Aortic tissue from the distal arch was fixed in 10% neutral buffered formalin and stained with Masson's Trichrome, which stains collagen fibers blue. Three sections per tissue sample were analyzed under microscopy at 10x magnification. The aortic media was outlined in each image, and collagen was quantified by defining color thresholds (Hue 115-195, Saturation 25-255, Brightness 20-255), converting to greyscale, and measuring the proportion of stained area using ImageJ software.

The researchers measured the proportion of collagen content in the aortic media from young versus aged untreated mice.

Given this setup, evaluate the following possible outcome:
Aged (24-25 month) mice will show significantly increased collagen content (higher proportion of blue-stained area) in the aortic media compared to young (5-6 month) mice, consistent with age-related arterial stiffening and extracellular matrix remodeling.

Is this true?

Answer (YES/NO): YES